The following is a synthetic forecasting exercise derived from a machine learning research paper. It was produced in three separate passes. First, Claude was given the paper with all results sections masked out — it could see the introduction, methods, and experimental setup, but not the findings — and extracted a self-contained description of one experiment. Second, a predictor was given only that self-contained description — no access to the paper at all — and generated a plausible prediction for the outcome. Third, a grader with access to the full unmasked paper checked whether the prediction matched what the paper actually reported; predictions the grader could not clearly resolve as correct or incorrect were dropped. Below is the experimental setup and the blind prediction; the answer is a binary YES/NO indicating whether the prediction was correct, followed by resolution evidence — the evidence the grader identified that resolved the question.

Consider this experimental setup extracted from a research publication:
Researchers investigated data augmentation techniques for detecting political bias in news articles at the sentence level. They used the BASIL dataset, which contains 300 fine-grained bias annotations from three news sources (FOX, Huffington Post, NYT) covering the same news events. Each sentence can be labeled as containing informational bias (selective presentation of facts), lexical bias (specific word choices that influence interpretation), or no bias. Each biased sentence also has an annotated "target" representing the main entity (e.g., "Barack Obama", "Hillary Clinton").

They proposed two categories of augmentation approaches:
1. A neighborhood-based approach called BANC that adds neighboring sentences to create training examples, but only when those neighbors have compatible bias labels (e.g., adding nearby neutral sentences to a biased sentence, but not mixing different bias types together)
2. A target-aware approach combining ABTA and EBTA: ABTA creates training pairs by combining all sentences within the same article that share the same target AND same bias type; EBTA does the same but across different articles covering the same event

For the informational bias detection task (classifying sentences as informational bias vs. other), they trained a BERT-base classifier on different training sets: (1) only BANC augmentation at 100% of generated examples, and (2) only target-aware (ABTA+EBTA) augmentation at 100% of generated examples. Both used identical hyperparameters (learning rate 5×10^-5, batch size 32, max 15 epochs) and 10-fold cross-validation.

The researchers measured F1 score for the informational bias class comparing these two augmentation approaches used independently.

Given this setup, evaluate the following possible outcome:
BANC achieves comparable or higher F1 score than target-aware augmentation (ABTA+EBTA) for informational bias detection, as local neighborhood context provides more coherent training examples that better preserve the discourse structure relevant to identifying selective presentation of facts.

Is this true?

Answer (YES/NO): NO